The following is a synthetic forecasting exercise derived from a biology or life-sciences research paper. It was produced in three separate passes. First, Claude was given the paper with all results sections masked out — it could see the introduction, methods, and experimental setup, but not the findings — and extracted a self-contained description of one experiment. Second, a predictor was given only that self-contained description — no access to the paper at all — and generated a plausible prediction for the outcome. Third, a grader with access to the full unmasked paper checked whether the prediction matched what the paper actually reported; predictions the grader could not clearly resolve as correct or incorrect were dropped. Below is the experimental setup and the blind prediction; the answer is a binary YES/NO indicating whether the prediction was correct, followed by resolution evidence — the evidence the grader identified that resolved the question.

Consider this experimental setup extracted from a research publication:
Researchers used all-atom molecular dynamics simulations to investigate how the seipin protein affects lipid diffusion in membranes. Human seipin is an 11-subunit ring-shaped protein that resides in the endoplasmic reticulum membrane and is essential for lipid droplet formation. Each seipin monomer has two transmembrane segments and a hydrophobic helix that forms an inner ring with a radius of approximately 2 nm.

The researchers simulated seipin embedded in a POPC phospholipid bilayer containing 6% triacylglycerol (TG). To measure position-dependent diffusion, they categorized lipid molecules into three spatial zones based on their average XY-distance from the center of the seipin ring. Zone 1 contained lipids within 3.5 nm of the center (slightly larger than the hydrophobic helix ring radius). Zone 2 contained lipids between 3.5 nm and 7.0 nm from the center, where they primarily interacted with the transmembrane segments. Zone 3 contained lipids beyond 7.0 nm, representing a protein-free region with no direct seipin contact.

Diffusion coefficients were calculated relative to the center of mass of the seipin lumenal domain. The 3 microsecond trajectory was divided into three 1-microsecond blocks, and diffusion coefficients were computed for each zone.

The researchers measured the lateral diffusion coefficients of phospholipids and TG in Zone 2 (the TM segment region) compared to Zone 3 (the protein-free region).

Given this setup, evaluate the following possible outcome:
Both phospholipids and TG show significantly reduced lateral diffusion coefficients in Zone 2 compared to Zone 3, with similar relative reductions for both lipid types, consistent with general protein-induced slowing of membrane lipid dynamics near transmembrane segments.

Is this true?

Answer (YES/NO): NO